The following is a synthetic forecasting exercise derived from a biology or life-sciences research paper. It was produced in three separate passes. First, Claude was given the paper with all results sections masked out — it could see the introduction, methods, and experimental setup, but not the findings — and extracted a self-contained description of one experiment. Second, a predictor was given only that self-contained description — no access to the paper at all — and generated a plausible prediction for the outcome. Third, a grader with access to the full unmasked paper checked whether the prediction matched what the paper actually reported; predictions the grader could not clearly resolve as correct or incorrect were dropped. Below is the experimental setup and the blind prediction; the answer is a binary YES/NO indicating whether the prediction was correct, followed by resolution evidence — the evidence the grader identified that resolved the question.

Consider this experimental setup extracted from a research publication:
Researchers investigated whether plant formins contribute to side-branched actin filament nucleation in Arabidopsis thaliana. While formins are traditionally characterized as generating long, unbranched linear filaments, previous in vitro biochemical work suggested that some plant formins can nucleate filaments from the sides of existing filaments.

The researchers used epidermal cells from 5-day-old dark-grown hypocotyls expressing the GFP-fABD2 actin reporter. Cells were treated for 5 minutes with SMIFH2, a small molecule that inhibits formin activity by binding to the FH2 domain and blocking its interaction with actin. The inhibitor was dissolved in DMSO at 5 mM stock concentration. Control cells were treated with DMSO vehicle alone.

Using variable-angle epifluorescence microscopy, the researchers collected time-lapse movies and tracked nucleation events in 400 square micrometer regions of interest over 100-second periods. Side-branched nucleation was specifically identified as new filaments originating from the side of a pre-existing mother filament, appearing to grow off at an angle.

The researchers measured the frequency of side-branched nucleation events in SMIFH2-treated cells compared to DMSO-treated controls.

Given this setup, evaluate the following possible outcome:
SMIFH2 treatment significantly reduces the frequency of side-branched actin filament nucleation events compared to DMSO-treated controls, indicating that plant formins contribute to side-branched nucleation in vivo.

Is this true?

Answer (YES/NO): YES